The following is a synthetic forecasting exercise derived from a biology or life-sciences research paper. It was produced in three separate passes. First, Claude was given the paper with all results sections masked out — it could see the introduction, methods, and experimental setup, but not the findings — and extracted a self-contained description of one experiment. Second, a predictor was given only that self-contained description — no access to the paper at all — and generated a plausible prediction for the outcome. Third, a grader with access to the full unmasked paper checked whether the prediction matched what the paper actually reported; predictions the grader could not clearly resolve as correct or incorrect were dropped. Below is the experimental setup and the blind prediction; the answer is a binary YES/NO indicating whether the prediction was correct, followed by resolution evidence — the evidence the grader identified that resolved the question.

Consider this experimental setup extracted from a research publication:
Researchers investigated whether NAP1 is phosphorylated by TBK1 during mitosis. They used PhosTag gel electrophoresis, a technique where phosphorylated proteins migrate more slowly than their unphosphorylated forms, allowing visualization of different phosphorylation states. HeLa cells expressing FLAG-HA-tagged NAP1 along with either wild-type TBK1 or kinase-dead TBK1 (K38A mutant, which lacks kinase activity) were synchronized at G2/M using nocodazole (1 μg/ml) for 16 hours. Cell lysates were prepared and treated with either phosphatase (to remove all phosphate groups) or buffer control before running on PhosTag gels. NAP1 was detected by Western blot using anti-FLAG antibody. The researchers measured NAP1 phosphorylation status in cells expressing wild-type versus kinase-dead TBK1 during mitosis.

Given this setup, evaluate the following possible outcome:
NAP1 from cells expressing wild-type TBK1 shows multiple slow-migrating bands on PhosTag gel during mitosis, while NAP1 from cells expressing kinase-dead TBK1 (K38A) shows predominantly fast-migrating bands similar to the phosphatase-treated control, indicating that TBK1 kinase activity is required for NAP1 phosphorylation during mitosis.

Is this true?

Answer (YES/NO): NO